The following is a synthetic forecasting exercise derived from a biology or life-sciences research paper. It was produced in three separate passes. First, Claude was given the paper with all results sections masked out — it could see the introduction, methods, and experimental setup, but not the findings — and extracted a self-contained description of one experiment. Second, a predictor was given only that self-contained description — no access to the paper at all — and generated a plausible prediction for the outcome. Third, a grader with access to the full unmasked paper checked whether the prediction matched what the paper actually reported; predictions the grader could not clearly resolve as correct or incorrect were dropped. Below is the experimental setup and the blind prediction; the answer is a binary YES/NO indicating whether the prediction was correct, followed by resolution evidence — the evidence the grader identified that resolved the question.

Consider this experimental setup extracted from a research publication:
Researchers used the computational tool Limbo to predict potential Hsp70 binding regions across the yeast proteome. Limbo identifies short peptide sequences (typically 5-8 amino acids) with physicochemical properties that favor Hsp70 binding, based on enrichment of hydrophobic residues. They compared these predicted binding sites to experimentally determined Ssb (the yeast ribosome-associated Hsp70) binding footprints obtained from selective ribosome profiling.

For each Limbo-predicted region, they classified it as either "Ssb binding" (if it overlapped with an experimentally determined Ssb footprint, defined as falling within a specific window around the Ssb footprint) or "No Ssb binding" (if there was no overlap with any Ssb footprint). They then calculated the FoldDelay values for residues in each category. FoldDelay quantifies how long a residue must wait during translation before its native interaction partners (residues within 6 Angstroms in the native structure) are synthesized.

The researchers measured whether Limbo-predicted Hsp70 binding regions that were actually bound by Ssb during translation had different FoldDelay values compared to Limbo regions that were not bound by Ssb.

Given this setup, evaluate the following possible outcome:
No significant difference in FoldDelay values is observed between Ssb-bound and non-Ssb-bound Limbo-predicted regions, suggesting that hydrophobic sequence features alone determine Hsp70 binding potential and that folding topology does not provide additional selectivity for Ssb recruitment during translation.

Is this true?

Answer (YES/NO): NO